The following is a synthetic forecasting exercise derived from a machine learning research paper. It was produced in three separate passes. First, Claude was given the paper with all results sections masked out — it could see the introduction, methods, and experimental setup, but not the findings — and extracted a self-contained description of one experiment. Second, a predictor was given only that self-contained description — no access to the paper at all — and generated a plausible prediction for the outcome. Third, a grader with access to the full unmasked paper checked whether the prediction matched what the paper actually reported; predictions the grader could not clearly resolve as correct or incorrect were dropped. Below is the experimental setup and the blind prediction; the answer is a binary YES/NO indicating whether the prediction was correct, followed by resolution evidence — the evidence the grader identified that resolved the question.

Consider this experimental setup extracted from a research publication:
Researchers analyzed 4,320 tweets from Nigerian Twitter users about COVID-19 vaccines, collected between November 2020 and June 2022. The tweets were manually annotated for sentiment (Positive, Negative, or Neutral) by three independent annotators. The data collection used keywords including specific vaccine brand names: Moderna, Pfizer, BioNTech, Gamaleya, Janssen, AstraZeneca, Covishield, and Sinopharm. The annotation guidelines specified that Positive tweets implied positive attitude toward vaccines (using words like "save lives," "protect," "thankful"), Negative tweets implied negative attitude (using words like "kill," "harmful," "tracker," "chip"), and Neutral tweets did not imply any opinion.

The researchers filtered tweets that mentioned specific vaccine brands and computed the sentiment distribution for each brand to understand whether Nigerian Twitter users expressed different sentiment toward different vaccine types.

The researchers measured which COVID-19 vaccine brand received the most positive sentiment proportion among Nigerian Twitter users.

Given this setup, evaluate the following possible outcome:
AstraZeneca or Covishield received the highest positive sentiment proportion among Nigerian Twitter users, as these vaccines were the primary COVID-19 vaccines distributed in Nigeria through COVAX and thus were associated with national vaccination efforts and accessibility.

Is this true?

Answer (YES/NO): NO